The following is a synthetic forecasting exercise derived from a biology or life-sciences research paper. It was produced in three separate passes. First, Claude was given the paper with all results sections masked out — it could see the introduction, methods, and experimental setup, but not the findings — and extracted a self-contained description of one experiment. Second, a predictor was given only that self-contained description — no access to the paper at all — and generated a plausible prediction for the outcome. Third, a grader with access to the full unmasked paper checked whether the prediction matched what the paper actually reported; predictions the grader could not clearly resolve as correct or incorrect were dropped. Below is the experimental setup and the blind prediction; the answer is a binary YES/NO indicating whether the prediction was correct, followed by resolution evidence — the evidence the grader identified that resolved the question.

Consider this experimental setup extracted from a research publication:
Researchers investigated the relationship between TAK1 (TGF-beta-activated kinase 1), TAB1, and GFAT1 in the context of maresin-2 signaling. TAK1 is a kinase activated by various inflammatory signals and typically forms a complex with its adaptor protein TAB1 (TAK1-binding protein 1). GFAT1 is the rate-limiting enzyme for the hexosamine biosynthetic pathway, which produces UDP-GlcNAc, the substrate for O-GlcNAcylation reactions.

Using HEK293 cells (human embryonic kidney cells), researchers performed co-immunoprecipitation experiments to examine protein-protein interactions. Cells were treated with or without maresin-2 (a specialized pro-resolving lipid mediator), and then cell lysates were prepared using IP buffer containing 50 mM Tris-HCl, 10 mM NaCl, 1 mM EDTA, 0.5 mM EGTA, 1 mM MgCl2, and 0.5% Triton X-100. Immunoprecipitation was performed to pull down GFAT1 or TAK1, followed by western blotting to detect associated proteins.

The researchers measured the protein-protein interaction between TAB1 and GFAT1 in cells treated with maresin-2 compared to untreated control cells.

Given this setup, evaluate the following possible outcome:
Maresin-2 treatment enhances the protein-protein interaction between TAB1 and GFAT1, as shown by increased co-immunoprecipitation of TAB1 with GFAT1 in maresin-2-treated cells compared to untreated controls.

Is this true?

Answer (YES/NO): YES